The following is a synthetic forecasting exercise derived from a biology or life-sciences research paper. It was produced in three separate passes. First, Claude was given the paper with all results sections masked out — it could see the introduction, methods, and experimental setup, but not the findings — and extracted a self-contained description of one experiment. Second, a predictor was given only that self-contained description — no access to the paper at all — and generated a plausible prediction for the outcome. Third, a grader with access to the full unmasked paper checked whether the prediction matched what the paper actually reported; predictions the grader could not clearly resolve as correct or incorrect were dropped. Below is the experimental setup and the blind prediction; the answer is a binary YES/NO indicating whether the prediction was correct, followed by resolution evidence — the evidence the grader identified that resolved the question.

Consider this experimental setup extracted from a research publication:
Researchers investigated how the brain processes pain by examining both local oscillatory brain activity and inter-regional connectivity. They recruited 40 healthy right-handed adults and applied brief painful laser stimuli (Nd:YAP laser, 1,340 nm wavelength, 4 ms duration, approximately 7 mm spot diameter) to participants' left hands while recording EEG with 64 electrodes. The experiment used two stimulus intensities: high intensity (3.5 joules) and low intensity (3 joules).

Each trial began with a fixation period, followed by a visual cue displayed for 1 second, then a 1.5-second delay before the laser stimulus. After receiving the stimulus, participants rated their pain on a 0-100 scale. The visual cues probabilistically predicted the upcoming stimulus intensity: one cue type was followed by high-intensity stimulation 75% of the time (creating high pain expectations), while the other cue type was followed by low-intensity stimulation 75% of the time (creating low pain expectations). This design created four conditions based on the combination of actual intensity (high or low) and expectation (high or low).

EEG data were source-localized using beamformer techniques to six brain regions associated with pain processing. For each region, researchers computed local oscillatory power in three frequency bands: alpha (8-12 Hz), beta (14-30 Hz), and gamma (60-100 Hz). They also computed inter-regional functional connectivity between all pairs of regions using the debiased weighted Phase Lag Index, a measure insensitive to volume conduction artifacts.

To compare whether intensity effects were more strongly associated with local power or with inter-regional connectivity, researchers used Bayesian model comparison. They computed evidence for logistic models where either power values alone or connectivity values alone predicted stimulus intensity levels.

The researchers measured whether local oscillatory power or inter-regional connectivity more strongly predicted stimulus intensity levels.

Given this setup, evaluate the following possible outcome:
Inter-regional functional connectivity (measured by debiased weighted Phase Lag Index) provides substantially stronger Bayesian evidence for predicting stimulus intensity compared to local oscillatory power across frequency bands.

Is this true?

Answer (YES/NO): NO